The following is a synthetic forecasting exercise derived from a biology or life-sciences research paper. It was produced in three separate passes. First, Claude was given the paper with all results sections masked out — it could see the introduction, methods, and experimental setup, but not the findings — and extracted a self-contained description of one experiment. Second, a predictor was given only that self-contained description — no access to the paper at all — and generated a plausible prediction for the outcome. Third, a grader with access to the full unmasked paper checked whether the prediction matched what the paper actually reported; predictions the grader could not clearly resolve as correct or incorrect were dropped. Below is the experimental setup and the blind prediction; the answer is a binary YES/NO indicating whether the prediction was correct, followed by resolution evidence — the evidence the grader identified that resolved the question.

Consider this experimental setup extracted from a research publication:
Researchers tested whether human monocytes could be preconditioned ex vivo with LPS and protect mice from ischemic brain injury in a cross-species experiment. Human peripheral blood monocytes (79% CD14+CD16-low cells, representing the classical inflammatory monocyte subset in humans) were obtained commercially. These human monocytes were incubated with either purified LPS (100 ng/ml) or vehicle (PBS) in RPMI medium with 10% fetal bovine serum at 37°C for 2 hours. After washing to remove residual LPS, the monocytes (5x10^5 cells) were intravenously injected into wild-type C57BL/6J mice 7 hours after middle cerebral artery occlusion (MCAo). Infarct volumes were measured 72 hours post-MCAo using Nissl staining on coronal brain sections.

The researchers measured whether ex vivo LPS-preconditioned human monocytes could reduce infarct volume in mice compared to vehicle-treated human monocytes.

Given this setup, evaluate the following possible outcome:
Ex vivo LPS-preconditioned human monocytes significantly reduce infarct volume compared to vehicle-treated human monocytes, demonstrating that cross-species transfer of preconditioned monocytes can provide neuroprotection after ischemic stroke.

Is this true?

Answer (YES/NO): YES